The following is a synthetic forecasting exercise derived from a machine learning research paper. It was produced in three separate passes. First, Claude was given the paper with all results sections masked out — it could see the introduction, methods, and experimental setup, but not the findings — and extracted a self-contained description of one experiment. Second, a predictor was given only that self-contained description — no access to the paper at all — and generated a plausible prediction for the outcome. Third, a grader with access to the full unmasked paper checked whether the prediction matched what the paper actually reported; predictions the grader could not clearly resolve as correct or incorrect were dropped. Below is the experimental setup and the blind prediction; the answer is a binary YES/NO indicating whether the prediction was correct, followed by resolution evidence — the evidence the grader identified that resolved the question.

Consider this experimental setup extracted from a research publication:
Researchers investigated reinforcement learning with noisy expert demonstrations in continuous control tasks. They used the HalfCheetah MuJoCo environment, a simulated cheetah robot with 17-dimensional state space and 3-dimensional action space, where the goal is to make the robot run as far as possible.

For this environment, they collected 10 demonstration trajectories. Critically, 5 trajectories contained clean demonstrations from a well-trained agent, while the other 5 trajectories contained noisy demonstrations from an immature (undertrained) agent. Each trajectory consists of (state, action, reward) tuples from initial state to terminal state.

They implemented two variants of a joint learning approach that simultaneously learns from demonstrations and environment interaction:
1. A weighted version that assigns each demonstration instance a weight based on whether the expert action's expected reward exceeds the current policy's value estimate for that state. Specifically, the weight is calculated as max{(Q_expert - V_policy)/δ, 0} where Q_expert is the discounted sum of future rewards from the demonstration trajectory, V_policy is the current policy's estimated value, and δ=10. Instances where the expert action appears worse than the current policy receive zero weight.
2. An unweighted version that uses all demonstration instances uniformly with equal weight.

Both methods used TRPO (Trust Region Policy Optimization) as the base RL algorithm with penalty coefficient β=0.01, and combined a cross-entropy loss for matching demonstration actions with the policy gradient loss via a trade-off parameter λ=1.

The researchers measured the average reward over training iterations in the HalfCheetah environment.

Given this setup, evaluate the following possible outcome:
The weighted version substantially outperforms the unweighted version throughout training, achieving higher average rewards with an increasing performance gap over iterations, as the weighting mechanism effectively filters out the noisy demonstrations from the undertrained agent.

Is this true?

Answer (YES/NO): NO